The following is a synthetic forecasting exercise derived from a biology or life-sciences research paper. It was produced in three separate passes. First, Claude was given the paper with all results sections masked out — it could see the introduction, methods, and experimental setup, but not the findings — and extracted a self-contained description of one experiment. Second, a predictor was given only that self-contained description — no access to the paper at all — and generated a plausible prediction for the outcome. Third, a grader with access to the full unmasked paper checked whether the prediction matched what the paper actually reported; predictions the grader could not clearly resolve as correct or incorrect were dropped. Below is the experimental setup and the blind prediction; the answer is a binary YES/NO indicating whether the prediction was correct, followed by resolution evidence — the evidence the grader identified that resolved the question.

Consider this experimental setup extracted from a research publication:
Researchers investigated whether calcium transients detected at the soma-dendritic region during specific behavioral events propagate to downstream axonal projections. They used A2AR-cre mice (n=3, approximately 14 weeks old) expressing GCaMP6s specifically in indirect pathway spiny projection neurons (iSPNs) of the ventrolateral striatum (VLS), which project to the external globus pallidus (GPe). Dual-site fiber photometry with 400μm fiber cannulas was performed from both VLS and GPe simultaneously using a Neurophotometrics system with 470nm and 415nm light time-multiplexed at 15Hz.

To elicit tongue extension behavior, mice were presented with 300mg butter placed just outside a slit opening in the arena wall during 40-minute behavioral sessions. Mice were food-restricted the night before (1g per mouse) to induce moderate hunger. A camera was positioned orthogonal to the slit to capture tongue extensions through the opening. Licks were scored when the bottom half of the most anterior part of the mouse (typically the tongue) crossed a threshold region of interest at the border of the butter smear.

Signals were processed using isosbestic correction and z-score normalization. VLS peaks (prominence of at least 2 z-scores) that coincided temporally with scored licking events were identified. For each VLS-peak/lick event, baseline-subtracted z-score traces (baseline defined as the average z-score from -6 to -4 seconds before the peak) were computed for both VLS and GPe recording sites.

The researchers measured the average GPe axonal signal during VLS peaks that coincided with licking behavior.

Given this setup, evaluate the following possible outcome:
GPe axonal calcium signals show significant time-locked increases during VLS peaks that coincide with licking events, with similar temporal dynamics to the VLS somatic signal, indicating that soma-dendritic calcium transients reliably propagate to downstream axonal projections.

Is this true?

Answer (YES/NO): YES